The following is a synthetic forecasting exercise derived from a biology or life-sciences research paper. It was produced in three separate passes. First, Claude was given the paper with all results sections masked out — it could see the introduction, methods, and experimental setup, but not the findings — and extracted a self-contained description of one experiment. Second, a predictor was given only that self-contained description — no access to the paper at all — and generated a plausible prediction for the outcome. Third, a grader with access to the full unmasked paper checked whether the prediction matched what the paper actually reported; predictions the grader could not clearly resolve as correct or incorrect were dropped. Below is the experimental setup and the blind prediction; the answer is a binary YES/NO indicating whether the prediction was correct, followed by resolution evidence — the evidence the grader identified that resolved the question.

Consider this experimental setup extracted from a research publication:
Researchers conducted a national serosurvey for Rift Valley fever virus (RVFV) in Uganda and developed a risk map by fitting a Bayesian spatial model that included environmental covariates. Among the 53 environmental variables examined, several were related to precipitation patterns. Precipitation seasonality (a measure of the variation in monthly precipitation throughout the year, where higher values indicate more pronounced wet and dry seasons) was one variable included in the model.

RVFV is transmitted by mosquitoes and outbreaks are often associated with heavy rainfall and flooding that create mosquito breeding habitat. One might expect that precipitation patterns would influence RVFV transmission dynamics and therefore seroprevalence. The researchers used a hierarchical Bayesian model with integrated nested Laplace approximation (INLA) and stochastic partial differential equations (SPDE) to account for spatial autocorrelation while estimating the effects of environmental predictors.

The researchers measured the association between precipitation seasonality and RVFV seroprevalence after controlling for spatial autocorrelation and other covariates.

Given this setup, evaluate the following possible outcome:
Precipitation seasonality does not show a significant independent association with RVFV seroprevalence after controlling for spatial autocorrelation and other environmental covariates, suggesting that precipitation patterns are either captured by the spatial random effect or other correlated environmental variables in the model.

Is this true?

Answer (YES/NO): NO